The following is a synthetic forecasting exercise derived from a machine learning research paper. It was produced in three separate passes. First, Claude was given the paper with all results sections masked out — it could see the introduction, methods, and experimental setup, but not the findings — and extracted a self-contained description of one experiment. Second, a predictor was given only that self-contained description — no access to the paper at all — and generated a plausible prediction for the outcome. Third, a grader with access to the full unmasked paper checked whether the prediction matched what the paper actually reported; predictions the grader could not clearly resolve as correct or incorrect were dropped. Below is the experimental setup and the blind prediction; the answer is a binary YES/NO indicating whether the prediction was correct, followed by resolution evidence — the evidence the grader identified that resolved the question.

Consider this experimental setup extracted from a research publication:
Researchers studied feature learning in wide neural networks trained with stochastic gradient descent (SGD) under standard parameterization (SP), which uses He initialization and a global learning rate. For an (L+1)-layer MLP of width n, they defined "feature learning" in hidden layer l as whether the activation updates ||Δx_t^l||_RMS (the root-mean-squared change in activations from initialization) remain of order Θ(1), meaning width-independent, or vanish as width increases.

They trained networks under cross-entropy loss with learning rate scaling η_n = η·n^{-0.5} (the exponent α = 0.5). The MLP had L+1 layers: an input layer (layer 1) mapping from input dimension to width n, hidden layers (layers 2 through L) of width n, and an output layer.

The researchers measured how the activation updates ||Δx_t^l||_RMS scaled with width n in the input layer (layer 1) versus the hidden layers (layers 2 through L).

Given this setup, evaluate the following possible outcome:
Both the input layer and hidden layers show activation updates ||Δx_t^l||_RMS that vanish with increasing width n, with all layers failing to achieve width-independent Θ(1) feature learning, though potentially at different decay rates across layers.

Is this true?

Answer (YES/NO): NO